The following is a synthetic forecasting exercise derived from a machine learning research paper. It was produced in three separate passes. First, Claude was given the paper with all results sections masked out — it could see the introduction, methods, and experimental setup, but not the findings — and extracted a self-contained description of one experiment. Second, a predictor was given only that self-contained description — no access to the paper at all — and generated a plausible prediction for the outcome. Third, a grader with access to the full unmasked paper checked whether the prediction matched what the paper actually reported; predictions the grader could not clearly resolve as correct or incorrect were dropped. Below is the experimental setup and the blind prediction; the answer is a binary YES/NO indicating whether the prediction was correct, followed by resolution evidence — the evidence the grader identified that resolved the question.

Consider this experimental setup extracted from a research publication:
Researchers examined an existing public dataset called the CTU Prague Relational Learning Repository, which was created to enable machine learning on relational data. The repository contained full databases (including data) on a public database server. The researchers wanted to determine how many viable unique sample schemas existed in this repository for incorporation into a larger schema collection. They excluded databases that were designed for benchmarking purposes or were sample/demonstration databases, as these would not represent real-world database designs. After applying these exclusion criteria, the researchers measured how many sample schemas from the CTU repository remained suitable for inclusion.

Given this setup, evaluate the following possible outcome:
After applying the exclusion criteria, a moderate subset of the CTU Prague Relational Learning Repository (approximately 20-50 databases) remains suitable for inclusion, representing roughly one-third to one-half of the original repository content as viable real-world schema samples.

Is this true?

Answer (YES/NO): NO